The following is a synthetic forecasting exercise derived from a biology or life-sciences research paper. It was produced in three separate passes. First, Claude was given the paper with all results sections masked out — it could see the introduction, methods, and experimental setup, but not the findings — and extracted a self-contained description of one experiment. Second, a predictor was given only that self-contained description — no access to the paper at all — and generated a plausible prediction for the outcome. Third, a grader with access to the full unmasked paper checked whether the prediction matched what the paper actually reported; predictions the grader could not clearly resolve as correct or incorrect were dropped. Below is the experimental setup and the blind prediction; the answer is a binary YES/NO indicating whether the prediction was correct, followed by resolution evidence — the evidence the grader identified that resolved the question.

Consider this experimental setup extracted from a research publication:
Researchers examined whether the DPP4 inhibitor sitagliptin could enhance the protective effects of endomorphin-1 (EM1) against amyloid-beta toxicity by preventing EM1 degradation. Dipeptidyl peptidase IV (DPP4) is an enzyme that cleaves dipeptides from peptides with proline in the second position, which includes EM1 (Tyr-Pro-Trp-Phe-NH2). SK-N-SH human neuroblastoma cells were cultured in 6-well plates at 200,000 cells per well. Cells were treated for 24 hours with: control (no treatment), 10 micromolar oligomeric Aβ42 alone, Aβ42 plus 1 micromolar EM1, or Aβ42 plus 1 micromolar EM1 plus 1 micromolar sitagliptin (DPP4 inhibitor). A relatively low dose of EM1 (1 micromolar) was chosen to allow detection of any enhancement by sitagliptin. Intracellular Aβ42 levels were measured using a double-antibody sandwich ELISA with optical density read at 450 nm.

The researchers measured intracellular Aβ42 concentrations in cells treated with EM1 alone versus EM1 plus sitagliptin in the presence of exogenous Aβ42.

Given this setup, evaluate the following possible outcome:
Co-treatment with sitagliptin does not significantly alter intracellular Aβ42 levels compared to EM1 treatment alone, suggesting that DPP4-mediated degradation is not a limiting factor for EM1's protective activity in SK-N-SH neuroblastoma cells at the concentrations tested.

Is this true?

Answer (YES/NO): NO